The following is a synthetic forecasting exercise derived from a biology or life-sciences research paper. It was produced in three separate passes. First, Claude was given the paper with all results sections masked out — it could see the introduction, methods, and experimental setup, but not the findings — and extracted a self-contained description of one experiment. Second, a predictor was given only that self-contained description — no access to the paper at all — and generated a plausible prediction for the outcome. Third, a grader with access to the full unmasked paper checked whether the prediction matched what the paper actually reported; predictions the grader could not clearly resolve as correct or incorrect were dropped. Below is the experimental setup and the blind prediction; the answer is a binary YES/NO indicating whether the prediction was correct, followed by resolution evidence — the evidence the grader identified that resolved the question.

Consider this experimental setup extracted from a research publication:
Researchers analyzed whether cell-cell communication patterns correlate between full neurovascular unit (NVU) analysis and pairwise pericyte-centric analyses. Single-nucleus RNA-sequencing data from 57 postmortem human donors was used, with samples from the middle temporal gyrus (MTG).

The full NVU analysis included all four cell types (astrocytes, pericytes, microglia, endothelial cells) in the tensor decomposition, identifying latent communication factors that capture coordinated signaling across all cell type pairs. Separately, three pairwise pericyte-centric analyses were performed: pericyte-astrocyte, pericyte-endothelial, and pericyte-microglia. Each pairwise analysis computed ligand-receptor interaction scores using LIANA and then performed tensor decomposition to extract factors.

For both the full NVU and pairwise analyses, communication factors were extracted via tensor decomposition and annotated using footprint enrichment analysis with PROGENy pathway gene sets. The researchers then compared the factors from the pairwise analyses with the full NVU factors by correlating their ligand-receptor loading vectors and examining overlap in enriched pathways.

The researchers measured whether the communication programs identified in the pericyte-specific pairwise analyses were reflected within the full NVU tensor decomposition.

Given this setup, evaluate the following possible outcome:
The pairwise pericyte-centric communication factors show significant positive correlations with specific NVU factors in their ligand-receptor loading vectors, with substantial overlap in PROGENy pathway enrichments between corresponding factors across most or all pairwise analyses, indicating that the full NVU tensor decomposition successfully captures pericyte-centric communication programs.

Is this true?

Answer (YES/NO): NO